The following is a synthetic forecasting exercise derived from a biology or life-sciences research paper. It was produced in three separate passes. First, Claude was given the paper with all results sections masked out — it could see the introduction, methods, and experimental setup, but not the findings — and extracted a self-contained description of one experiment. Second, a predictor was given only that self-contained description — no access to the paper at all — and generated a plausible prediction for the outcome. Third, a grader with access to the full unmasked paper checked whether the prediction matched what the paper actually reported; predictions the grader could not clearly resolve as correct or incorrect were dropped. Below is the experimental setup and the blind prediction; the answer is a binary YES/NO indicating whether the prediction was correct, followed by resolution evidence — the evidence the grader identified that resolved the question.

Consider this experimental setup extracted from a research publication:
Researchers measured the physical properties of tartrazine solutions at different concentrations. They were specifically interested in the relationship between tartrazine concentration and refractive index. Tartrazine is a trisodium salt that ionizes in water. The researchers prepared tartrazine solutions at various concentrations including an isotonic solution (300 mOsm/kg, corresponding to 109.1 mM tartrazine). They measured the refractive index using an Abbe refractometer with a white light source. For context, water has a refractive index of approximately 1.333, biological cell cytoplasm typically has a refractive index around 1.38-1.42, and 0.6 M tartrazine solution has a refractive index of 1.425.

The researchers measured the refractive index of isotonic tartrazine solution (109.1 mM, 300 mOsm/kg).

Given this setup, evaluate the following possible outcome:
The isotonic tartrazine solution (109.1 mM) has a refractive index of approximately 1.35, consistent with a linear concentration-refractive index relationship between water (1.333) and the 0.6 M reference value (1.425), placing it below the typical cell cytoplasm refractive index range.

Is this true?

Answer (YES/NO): YES